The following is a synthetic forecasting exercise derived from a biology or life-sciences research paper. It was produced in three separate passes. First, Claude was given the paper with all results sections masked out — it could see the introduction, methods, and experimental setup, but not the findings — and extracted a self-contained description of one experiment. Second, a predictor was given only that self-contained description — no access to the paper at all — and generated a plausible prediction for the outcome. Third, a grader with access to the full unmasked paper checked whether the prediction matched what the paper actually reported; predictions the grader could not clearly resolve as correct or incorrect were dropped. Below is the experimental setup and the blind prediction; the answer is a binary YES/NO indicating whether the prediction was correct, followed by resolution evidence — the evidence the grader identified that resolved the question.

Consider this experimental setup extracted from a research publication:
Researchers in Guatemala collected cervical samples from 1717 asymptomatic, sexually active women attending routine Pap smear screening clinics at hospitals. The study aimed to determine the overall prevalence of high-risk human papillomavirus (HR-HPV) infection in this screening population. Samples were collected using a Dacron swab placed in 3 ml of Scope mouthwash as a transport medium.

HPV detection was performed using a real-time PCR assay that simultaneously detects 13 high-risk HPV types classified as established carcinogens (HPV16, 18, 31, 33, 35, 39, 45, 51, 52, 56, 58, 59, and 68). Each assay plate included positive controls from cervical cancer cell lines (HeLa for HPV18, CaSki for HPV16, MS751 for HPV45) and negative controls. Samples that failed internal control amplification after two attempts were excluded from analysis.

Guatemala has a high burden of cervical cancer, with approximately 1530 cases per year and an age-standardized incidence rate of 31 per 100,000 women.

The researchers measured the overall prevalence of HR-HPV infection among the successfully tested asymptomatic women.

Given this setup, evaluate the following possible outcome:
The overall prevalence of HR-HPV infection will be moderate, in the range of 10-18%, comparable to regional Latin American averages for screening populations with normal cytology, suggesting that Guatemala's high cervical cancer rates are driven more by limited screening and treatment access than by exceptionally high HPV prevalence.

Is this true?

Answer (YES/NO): YES